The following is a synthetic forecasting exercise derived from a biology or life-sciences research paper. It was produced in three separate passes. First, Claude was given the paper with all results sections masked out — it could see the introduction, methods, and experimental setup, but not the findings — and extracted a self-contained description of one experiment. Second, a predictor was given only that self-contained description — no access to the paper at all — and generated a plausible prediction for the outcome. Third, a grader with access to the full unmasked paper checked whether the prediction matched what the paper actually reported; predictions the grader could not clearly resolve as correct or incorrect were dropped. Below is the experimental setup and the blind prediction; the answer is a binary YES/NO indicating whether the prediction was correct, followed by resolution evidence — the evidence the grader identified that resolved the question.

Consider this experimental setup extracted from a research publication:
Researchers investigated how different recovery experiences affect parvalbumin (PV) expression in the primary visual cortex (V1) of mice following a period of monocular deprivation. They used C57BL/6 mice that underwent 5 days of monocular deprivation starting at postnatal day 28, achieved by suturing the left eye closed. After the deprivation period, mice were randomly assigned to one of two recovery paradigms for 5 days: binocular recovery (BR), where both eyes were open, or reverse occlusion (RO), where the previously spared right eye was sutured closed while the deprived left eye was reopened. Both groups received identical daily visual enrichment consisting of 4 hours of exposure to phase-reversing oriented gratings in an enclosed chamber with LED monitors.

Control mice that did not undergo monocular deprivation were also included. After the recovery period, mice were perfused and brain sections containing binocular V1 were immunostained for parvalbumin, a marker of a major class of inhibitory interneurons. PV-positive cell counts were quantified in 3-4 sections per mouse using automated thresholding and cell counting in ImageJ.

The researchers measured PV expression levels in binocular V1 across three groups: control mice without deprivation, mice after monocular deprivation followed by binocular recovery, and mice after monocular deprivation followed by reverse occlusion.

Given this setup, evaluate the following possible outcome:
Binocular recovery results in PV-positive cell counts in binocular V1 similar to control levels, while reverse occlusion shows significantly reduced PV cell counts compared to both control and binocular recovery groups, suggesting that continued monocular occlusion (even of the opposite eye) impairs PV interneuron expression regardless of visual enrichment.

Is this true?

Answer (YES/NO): NO